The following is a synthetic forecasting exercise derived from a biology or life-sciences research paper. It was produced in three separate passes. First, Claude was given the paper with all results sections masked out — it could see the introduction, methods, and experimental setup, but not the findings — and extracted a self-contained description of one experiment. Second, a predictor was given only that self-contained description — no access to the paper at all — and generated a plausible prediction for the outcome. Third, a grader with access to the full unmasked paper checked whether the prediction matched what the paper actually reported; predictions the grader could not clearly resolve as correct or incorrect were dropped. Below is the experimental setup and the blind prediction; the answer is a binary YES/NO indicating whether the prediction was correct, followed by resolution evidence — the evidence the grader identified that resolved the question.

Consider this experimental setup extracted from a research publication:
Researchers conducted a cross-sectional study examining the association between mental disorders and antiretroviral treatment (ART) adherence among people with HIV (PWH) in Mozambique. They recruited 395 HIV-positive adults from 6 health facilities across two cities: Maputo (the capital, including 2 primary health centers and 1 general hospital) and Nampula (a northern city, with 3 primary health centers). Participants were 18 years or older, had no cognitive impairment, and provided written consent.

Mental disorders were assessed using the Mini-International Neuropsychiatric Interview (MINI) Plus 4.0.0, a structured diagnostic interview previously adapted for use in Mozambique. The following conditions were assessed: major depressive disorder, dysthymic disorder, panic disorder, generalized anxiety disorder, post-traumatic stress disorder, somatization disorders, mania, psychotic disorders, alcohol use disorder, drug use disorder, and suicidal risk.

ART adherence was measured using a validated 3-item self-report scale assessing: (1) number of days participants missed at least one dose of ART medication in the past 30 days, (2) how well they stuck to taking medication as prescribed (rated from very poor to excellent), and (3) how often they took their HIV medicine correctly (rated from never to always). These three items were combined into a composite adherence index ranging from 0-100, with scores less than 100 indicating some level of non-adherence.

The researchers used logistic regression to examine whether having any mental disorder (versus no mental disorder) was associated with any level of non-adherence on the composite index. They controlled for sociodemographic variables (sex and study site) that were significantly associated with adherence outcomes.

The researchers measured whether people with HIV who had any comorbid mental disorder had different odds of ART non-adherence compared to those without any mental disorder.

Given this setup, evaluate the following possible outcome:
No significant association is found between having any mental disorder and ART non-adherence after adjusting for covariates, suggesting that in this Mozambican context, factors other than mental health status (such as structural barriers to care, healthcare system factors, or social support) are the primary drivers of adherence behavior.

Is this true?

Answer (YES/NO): YES